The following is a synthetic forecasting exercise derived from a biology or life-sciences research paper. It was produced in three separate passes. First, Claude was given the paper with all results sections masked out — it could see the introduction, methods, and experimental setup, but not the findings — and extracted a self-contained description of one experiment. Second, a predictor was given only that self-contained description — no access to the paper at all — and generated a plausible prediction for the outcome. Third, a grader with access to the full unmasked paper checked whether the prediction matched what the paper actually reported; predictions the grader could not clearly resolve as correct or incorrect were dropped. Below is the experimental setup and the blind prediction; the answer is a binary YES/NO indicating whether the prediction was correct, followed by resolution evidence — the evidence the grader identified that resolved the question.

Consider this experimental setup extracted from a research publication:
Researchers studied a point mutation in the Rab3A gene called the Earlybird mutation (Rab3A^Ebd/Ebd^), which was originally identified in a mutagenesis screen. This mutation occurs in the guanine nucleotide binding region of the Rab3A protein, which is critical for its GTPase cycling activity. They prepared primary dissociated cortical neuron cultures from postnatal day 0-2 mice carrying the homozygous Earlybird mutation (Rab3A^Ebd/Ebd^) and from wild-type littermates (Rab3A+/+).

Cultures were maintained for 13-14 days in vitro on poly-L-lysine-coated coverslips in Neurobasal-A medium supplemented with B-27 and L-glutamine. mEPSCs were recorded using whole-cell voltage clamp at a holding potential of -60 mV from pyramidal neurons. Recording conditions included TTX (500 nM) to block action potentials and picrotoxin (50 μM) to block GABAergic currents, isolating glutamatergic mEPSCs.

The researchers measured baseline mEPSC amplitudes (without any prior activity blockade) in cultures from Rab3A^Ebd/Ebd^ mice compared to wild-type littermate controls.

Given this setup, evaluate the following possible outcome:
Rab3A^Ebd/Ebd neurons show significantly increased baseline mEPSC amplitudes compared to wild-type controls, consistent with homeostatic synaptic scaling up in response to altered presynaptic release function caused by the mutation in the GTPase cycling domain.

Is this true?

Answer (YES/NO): YES